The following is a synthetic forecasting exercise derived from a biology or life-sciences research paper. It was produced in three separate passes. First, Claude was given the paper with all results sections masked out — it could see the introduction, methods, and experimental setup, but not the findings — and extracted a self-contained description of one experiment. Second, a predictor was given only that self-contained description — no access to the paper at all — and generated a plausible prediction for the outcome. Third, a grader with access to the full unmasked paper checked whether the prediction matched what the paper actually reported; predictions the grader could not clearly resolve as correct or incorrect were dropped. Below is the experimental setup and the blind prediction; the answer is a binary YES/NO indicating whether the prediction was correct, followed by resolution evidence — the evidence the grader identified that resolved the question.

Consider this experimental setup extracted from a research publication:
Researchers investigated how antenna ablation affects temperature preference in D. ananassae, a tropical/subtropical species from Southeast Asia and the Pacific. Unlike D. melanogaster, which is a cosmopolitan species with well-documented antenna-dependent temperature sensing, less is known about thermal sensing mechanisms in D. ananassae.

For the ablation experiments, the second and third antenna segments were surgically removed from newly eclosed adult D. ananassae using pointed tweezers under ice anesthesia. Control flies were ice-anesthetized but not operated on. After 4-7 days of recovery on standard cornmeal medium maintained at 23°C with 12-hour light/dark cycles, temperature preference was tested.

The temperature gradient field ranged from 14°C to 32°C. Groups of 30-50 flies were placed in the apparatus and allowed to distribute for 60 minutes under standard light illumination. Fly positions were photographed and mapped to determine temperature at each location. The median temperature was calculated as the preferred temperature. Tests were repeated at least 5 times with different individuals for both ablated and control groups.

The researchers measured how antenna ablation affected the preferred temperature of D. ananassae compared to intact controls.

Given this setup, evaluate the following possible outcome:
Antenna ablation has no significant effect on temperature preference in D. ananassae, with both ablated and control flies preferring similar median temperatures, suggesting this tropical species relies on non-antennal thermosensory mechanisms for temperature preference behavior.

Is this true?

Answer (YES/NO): YES